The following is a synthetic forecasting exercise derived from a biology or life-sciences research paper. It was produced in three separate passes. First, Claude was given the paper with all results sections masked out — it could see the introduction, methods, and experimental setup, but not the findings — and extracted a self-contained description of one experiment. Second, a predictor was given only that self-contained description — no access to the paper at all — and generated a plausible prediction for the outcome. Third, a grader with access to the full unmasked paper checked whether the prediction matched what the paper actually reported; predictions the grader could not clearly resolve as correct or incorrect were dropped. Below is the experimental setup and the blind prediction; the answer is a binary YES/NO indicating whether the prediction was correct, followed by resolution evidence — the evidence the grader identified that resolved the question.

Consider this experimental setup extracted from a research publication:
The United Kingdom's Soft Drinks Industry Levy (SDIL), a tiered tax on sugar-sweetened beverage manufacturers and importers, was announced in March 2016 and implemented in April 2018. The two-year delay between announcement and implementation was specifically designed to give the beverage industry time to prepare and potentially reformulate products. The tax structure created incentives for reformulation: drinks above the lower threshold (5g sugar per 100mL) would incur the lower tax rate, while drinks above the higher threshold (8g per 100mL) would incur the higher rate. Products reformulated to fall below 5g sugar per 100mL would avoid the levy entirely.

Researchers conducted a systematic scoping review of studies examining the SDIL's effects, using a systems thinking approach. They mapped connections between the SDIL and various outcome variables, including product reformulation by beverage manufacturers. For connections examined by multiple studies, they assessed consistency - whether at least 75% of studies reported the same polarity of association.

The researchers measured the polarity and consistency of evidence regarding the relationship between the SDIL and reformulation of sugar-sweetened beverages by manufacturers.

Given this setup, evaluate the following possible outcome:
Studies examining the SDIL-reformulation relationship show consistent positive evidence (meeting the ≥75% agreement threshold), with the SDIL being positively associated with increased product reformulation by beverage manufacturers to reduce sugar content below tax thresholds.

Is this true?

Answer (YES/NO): YES